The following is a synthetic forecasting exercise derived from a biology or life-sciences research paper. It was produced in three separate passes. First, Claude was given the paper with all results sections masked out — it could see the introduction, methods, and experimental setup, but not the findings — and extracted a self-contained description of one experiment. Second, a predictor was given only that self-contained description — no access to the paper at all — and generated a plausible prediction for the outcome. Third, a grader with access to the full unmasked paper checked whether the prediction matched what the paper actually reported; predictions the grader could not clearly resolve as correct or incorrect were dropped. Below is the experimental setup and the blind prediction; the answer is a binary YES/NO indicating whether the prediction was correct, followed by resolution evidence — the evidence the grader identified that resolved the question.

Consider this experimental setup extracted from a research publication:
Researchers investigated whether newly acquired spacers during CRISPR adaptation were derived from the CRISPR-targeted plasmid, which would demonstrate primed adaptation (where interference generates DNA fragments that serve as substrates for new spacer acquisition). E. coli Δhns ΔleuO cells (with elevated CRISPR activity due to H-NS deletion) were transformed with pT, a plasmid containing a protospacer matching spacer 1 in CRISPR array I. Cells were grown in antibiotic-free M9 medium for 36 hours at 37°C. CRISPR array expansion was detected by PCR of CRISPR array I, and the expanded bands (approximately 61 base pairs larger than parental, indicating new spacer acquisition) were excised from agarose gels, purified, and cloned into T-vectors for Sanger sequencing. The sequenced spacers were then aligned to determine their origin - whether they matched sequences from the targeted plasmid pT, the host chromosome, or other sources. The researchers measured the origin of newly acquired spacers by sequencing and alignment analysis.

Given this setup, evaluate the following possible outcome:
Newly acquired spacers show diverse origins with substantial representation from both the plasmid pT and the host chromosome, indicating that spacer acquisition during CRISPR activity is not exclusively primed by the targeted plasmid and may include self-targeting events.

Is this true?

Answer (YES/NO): NO